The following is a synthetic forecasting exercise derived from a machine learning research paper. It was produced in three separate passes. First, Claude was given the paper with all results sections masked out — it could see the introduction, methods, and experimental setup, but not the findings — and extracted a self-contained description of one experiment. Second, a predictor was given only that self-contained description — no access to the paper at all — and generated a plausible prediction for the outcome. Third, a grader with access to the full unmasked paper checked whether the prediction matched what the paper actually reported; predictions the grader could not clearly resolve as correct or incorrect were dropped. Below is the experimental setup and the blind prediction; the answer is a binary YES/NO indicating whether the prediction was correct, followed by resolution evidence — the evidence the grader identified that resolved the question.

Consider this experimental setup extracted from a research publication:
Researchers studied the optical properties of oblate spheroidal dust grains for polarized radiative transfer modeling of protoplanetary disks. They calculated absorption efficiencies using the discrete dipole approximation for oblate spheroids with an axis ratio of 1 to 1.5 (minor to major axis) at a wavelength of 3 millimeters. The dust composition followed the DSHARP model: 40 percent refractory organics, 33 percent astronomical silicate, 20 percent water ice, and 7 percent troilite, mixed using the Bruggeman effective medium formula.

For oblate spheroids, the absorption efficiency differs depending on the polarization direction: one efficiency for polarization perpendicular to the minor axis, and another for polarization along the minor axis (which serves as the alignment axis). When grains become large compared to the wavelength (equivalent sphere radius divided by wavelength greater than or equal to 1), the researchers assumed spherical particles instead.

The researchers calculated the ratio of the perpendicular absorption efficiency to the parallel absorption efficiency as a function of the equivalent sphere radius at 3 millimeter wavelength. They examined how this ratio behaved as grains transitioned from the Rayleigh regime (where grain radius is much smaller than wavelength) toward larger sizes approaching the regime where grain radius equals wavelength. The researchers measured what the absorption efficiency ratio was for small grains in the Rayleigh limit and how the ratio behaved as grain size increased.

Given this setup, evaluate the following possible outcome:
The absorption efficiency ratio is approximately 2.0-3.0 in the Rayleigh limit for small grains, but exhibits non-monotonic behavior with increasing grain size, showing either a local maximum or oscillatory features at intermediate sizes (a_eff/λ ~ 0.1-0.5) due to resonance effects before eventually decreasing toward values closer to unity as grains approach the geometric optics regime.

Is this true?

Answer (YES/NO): NO